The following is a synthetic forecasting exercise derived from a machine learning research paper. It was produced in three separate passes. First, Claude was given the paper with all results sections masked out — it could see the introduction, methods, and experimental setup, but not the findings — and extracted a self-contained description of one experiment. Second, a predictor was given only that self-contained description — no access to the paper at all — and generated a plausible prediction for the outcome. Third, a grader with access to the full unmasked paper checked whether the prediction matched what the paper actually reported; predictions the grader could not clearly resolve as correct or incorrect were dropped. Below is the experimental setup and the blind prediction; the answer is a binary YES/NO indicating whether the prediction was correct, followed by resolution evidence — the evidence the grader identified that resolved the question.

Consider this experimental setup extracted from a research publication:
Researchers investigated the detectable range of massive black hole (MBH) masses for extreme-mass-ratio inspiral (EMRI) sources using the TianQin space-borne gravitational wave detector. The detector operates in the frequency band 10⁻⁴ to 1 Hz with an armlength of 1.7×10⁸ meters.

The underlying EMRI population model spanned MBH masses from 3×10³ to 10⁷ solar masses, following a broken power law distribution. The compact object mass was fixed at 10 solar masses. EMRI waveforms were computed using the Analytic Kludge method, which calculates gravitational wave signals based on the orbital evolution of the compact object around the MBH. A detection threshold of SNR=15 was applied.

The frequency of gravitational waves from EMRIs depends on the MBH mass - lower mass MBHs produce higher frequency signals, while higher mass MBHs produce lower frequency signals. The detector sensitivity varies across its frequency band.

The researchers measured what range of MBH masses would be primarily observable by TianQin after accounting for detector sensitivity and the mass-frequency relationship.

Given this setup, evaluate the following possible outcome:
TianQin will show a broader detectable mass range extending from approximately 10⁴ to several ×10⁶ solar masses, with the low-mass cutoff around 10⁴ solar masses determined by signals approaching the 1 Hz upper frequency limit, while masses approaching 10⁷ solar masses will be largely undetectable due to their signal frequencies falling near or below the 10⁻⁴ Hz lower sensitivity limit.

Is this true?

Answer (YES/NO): YES